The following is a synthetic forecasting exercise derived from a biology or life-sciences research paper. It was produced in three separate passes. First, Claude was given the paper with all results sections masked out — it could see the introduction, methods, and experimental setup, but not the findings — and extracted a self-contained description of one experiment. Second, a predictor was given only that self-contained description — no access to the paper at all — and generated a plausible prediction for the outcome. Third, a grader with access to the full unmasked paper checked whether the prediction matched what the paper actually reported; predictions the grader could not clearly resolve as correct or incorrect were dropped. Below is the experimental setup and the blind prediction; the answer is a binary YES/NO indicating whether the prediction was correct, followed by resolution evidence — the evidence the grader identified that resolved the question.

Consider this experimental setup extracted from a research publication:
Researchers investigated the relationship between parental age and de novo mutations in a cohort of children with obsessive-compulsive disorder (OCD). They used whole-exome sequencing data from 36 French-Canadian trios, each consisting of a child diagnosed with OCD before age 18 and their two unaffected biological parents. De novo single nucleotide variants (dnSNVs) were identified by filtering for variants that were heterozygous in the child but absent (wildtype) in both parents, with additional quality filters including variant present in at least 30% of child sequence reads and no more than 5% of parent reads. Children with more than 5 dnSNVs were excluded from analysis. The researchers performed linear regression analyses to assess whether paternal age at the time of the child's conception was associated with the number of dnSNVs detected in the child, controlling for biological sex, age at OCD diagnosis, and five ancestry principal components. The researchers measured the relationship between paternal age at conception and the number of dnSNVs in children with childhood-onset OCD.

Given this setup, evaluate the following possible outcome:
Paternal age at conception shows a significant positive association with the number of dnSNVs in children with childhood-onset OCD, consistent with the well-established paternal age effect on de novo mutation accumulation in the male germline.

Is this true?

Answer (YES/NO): NO